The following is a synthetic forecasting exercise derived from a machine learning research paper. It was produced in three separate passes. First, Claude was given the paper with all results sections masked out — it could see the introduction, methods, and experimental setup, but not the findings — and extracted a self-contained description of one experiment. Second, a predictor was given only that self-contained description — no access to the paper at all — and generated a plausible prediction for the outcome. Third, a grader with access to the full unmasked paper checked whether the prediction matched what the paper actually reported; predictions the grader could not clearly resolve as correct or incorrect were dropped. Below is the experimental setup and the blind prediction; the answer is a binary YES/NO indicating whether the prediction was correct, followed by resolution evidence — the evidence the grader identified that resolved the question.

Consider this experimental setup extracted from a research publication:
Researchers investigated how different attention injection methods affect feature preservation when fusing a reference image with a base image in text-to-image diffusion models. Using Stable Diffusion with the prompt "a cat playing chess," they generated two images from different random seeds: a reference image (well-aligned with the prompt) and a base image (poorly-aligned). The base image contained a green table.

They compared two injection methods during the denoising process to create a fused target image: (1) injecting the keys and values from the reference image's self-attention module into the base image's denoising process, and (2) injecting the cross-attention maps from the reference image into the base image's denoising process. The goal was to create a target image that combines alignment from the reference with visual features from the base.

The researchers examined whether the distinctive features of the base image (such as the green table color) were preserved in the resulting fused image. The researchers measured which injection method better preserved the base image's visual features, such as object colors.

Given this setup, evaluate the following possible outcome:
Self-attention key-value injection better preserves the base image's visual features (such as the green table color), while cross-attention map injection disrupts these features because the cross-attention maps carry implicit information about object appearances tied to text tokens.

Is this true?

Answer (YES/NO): NO